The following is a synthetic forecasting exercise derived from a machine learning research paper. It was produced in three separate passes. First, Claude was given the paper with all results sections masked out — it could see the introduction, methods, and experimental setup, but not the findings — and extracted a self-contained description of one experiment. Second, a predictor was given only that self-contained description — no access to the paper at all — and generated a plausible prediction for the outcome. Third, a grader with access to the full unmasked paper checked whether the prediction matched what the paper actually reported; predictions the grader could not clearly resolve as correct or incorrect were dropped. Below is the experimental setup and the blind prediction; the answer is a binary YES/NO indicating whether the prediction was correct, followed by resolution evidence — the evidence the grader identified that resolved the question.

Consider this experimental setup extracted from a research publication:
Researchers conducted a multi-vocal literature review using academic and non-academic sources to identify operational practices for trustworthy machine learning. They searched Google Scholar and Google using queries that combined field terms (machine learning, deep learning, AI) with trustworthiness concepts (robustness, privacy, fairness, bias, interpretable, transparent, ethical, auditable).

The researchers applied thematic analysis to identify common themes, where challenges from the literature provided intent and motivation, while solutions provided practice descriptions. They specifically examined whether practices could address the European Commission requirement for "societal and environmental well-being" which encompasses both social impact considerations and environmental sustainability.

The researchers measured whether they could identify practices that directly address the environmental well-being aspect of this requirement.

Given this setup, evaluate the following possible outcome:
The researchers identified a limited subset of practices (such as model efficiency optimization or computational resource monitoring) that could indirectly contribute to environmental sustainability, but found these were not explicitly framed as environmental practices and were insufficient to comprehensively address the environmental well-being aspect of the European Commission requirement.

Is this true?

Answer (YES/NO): NO